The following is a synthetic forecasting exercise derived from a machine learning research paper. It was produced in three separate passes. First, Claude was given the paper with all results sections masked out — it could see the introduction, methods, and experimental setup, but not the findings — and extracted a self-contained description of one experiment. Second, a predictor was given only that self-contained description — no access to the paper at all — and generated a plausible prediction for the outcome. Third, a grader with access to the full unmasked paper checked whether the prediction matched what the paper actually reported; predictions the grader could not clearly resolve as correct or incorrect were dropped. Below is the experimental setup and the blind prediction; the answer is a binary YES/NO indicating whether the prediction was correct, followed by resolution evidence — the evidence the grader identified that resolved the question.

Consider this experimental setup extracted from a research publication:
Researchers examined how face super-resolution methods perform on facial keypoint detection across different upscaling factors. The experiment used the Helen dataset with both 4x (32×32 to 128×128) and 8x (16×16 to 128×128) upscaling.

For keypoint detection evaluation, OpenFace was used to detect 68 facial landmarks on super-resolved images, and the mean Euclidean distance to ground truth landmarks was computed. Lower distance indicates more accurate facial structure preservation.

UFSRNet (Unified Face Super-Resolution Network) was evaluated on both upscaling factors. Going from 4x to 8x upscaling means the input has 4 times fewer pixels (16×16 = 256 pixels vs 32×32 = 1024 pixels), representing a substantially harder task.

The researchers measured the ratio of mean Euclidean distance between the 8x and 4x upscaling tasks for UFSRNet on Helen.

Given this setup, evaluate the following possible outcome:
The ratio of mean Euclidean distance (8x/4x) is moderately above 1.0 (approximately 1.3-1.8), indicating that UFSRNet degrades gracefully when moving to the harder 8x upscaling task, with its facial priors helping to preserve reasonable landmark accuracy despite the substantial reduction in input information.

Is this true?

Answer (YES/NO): YES